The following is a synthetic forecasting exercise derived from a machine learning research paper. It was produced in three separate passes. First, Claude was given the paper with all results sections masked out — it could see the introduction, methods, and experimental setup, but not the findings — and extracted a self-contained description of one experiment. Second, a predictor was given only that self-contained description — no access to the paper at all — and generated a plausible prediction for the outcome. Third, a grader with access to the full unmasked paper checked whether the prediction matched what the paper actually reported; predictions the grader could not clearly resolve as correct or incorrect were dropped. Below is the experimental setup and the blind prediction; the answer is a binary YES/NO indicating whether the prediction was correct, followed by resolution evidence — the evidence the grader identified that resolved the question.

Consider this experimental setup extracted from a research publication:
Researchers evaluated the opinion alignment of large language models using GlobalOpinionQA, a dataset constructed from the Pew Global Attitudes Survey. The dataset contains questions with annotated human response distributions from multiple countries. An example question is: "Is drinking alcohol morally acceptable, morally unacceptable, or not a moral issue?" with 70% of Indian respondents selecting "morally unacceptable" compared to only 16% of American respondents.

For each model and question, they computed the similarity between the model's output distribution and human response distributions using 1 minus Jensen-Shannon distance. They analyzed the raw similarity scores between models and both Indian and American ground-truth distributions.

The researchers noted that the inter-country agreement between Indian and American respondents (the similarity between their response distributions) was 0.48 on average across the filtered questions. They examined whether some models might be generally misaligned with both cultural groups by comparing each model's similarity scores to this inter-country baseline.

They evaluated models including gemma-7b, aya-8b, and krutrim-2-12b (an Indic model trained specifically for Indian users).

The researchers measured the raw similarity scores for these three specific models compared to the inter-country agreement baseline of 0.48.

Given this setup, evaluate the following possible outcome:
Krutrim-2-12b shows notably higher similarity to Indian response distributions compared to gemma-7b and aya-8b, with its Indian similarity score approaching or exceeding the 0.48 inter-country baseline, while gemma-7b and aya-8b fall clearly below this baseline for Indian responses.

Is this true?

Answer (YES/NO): NO